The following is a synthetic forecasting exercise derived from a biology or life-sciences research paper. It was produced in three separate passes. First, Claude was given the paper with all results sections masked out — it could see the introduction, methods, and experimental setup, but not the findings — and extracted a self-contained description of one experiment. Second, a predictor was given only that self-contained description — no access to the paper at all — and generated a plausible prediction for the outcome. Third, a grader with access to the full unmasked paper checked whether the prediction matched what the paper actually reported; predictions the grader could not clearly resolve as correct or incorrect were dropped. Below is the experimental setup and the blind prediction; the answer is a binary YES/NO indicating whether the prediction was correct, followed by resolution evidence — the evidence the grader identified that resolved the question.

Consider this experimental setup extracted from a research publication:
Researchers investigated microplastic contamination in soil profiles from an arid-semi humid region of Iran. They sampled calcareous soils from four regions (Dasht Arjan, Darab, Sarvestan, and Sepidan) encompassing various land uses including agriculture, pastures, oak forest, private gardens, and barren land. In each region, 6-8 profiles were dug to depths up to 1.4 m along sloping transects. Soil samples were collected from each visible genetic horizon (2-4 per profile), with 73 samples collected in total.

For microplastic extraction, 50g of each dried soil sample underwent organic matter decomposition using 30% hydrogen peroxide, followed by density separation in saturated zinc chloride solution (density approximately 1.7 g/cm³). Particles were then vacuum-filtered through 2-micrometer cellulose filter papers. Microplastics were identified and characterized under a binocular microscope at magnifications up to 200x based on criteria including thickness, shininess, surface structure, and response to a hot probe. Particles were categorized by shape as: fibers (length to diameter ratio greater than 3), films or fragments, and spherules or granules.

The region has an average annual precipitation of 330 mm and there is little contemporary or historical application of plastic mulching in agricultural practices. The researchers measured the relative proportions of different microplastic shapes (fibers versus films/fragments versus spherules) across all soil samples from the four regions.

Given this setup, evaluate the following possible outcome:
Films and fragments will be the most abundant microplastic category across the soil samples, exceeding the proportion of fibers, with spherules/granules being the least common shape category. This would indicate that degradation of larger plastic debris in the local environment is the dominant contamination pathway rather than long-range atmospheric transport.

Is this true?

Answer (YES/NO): NO